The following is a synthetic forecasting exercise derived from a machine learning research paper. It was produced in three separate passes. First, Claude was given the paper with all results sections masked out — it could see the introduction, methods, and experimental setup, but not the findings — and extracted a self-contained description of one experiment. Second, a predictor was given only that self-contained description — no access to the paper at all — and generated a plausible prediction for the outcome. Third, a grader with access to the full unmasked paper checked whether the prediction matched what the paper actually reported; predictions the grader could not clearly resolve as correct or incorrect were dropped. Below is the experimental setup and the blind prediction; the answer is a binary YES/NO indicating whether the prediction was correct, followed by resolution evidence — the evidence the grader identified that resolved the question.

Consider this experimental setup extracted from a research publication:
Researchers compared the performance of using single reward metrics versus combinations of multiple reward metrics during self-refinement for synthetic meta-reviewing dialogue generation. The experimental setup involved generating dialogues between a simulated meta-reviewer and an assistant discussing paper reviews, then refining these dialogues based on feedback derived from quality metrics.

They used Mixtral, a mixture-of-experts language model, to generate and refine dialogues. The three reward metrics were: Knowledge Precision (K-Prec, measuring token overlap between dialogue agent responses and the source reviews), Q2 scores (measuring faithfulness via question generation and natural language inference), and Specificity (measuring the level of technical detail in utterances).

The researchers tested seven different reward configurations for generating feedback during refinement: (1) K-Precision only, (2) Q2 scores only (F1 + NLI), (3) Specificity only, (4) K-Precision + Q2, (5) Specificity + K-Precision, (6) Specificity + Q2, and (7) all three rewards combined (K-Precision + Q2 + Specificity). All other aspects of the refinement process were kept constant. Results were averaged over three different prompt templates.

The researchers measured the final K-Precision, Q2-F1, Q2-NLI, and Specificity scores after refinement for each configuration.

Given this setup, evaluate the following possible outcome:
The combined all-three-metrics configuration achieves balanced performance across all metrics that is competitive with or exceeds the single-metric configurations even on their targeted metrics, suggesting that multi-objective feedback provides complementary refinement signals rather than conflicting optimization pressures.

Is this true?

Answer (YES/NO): YES